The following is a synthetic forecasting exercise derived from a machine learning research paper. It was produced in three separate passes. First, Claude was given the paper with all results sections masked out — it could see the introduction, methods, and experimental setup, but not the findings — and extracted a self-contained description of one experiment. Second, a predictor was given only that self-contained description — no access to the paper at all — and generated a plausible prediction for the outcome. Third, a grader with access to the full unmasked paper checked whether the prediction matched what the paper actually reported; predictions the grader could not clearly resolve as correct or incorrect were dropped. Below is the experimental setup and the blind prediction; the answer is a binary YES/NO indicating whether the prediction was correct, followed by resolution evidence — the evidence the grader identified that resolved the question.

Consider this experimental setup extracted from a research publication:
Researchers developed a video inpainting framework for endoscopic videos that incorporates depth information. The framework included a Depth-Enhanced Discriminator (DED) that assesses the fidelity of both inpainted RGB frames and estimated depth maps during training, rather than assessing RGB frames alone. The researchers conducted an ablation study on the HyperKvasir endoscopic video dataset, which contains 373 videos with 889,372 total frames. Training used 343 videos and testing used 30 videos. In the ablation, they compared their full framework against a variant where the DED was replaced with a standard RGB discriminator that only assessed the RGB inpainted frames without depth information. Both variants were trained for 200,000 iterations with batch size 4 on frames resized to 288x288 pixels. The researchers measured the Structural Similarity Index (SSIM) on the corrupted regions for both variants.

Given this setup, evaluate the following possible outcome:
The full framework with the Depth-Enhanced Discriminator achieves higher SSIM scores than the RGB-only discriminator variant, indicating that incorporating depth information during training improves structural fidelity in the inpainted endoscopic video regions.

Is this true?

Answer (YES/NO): NO